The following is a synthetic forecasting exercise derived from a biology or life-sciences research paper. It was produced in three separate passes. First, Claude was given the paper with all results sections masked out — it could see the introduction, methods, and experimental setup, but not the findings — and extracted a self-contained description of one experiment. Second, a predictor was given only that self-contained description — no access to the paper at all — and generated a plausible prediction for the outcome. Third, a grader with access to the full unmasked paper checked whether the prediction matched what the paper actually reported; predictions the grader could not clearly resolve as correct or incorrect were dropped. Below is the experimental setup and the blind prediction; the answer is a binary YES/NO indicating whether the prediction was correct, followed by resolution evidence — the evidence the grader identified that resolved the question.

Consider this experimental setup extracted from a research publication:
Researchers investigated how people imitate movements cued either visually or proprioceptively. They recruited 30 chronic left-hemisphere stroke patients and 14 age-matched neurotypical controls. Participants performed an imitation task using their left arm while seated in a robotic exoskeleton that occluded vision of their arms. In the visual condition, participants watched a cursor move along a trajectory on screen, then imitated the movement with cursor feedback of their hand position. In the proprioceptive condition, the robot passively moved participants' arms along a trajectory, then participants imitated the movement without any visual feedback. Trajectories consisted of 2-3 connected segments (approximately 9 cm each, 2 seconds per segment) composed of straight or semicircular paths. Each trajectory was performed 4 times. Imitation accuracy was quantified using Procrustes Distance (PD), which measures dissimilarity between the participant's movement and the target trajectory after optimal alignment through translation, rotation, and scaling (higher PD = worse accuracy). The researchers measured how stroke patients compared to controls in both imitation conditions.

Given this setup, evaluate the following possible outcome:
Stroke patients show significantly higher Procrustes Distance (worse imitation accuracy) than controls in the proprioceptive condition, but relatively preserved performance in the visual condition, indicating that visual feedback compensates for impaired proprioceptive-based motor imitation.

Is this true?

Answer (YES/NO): NO